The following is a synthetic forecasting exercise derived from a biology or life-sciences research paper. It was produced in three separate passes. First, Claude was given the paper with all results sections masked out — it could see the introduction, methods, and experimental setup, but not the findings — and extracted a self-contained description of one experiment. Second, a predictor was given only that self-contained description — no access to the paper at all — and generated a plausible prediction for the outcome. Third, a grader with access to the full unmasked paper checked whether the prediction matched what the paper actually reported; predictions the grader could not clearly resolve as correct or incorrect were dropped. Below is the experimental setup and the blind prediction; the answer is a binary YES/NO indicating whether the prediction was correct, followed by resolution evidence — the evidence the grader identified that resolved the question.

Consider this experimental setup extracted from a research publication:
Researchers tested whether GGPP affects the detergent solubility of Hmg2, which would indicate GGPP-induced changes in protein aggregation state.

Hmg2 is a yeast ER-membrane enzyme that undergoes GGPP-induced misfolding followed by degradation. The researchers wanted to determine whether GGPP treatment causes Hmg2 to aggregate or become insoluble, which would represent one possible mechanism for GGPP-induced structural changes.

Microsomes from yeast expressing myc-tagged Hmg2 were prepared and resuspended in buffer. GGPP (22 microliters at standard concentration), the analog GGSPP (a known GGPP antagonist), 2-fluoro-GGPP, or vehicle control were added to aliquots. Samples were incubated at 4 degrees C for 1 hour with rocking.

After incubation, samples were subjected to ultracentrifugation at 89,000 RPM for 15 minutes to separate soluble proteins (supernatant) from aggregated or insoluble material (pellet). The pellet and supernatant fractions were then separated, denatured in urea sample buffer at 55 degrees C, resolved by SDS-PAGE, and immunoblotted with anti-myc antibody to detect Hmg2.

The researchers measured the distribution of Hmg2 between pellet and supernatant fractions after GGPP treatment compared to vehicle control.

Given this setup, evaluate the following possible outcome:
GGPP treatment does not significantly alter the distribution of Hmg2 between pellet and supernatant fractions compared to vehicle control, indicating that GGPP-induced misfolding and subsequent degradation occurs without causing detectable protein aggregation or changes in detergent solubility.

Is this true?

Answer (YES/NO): NO